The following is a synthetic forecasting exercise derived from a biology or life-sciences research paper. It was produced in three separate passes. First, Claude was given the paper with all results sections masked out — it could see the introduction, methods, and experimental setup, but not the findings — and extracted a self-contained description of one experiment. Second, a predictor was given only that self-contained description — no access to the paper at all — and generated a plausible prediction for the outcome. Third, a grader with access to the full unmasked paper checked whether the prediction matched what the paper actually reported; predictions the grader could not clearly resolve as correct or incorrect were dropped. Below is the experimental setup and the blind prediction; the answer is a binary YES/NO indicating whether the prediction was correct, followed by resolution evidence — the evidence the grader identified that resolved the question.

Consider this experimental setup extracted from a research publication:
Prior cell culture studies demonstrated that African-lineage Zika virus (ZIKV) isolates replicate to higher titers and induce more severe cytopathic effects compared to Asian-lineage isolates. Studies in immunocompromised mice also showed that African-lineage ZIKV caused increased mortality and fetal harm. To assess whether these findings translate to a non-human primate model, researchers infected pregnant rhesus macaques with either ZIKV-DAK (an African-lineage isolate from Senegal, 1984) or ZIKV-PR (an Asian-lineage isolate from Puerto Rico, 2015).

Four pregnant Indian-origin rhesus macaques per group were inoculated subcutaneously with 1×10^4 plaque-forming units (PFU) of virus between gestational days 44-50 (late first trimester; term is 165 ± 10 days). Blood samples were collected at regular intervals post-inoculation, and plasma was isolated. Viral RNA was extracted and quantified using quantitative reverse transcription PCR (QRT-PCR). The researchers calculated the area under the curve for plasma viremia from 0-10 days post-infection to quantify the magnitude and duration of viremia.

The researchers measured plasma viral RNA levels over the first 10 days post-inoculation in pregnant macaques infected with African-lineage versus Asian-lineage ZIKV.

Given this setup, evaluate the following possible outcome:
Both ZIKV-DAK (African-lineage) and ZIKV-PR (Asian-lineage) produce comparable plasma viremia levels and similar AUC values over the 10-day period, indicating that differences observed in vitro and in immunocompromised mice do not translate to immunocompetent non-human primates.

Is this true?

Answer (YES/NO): YES